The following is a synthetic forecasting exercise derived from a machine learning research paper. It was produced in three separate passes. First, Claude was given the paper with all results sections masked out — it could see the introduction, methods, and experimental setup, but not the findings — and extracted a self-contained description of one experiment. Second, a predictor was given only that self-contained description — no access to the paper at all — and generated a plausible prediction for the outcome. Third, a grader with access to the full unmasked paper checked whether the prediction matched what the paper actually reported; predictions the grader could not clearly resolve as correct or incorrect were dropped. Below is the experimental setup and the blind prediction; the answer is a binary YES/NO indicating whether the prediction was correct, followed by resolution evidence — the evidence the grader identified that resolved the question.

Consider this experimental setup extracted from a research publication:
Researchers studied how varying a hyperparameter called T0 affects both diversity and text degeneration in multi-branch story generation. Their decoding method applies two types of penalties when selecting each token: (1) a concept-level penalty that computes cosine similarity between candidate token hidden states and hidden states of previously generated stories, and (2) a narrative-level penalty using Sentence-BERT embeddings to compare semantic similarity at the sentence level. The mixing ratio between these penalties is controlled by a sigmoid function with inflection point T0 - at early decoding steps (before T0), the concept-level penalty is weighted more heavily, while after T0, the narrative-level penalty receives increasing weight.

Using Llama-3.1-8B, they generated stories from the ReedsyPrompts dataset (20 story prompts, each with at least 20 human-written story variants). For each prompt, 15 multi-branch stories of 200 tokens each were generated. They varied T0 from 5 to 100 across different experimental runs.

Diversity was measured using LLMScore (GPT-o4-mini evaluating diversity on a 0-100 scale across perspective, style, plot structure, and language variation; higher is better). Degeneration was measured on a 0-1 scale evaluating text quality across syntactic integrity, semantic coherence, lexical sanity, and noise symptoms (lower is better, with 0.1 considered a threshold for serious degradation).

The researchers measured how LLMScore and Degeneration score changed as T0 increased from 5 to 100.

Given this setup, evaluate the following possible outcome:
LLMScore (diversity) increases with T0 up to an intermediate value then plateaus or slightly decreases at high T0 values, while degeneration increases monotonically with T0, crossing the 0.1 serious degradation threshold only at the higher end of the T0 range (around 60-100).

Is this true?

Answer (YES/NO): NO